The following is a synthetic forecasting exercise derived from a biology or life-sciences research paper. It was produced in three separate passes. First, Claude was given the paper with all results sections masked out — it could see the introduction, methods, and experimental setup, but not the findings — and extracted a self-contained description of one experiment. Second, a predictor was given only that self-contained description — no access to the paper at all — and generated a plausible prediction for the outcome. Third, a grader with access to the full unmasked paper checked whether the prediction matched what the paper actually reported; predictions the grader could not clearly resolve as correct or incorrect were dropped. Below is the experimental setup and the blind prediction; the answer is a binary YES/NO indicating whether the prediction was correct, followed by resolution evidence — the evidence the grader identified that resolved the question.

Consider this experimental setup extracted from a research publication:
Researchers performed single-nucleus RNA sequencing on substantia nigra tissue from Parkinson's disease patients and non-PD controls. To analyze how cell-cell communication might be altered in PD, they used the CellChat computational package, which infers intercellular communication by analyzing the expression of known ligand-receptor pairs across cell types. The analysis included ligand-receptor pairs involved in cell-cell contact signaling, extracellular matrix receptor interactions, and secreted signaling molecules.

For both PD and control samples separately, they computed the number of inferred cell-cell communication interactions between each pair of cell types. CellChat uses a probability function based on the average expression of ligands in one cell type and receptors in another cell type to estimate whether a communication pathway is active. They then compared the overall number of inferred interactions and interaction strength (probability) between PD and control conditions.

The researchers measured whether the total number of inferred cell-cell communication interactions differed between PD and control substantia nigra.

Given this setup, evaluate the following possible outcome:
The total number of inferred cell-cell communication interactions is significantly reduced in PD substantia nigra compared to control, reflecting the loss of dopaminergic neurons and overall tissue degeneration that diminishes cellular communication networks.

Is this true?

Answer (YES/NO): NO